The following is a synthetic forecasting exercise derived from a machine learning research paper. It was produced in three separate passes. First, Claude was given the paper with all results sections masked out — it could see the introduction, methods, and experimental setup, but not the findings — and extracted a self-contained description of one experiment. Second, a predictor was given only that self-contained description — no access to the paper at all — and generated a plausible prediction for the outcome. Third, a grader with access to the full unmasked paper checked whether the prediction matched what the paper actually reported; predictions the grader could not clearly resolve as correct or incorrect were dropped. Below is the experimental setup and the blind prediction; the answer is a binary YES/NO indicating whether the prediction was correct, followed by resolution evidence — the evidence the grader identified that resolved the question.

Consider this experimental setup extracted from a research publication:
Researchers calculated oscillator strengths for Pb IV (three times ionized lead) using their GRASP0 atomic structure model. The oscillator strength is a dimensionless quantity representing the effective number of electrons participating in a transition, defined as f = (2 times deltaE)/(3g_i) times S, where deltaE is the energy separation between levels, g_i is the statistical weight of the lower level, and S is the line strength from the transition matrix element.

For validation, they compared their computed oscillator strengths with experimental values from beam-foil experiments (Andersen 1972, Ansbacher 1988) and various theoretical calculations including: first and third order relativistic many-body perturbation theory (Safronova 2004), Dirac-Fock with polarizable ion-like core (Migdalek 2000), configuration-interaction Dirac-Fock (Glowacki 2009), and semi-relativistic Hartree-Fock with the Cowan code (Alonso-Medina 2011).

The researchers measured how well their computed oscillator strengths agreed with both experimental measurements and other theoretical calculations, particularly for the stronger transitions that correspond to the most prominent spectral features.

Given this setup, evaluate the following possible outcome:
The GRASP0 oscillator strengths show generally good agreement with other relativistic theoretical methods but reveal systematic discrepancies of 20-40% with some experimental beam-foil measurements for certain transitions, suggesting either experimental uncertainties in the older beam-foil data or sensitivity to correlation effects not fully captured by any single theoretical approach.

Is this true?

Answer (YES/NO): NO